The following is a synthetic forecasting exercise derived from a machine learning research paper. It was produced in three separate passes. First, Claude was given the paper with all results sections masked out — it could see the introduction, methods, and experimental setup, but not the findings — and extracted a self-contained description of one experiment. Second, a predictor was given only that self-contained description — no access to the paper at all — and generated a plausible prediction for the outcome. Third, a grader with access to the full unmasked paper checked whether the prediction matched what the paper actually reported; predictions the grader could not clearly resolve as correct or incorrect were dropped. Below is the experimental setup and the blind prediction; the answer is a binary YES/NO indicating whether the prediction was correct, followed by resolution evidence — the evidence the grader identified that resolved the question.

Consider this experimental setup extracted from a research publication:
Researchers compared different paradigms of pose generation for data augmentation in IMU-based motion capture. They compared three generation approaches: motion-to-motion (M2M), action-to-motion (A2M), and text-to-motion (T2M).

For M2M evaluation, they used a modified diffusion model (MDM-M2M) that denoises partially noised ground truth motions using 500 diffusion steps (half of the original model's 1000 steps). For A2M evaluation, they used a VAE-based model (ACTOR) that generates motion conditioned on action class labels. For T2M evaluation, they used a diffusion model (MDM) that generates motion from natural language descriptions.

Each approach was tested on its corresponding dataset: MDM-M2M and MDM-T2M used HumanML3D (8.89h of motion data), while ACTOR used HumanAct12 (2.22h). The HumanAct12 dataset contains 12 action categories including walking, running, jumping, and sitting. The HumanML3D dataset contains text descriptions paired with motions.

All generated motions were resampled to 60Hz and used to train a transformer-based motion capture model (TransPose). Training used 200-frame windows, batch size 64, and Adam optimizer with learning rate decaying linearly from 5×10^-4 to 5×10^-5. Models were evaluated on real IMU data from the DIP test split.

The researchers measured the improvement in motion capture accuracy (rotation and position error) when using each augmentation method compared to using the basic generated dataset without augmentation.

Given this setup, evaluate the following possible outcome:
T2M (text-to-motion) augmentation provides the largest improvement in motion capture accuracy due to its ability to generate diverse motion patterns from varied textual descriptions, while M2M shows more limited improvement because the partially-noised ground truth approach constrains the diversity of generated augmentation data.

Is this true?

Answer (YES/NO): NO